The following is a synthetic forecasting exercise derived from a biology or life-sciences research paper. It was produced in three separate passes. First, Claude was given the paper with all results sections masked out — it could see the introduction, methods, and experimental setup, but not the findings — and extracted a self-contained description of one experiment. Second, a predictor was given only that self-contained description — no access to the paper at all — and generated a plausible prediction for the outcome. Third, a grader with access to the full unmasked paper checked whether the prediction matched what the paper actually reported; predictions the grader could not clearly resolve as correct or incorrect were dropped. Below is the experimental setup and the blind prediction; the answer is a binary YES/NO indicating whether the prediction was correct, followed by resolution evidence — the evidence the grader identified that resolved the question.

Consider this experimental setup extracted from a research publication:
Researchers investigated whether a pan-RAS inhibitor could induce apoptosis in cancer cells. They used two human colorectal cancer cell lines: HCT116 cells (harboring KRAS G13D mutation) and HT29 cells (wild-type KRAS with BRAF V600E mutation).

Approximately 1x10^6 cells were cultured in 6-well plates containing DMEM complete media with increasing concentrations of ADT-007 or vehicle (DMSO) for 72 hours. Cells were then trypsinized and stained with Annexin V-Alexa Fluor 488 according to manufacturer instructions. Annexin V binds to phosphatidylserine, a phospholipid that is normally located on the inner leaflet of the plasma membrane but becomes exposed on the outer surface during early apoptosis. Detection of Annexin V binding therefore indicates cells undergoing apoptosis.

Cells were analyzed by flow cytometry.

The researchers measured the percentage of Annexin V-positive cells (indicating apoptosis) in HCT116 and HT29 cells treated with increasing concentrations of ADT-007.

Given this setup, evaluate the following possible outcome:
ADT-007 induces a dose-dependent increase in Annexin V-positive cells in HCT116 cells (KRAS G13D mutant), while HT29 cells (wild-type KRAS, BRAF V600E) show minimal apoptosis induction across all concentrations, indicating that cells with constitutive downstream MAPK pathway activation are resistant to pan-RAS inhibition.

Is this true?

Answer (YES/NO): YES